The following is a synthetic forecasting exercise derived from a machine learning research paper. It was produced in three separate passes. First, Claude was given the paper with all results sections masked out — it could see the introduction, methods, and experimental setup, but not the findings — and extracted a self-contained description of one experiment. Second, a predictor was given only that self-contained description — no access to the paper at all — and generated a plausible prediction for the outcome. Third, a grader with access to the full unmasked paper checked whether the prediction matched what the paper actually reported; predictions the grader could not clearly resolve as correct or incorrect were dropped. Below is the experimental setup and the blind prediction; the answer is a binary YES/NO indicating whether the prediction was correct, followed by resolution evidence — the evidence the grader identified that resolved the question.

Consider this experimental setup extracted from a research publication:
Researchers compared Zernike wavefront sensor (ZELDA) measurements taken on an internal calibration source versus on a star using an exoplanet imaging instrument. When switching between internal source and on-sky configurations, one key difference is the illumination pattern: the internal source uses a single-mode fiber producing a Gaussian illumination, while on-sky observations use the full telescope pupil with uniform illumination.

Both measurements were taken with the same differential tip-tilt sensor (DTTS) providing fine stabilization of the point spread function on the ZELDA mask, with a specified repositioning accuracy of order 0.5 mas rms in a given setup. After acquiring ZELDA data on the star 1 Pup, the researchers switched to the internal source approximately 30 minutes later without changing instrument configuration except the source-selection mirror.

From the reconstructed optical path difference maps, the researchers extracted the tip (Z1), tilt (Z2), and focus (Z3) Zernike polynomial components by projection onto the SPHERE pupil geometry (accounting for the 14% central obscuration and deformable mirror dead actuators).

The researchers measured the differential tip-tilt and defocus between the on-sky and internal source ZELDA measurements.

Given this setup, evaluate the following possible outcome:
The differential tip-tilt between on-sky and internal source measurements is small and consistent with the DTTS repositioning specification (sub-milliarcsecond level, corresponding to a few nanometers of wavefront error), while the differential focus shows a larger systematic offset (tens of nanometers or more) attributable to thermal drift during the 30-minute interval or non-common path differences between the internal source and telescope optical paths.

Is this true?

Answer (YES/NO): NO